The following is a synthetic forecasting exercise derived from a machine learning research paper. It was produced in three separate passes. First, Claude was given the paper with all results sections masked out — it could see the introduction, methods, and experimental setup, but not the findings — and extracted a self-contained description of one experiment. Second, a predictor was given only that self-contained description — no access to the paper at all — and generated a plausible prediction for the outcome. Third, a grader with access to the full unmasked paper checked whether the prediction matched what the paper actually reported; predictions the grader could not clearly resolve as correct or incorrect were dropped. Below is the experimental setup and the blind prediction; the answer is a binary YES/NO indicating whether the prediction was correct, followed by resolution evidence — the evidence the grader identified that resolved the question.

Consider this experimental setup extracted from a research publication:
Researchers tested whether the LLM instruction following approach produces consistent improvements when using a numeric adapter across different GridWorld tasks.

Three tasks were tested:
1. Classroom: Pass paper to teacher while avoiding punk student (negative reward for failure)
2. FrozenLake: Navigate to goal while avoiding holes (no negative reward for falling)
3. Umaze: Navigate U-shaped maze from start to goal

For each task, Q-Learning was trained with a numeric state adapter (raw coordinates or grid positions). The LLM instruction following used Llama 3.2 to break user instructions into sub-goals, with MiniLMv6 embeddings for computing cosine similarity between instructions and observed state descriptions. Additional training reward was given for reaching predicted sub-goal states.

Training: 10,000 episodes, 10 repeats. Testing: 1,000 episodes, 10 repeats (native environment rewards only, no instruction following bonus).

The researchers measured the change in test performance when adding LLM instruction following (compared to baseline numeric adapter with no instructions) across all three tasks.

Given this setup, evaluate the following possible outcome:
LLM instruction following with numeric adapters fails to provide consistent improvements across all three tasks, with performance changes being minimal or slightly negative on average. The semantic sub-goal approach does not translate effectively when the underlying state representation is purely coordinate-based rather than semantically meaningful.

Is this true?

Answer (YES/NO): NO